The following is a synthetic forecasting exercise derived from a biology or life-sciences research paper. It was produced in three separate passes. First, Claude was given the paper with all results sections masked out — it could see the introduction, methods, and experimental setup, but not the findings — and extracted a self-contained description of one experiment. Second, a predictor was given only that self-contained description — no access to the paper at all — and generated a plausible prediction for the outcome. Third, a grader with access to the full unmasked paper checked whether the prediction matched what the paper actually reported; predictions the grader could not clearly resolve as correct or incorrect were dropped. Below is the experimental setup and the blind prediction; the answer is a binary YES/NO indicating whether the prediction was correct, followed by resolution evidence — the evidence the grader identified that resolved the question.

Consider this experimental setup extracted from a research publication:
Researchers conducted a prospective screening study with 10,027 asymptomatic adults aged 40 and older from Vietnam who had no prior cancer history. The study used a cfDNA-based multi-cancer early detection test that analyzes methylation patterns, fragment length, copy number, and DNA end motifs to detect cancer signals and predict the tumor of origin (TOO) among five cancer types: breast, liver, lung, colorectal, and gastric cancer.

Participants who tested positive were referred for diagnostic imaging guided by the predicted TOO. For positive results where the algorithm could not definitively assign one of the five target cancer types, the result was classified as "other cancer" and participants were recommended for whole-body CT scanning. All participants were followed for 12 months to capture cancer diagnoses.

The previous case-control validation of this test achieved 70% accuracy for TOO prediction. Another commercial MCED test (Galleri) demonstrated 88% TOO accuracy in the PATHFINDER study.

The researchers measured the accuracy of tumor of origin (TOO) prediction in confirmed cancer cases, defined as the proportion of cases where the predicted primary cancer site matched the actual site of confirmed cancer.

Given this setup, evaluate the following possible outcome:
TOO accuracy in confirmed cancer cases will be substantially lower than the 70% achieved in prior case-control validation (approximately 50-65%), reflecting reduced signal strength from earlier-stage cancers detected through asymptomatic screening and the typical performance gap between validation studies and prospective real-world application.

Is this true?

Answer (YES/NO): NO